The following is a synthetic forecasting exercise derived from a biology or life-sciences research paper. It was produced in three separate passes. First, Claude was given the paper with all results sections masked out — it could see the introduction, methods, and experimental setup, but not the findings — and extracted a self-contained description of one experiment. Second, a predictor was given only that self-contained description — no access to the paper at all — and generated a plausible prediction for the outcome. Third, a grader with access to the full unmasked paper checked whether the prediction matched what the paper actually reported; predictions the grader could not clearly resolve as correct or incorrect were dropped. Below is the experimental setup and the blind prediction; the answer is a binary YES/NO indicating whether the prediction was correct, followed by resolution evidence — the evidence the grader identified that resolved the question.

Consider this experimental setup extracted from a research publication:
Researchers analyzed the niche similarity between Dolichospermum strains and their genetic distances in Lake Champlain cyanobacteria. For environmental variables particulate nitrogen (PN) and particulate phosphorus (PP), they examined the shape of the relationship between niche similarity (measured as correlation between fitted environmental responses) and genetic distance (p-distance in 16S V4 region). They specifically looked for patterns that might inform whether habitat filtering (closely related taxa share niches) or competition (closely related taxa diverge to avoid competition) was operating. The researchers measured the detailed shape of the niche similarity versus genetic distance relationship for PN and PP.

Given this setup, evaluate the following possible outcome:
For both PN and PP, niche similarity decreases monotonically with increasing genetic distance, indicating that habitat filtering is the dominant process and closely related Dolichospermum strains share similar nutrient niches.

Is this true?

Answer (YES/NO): NO